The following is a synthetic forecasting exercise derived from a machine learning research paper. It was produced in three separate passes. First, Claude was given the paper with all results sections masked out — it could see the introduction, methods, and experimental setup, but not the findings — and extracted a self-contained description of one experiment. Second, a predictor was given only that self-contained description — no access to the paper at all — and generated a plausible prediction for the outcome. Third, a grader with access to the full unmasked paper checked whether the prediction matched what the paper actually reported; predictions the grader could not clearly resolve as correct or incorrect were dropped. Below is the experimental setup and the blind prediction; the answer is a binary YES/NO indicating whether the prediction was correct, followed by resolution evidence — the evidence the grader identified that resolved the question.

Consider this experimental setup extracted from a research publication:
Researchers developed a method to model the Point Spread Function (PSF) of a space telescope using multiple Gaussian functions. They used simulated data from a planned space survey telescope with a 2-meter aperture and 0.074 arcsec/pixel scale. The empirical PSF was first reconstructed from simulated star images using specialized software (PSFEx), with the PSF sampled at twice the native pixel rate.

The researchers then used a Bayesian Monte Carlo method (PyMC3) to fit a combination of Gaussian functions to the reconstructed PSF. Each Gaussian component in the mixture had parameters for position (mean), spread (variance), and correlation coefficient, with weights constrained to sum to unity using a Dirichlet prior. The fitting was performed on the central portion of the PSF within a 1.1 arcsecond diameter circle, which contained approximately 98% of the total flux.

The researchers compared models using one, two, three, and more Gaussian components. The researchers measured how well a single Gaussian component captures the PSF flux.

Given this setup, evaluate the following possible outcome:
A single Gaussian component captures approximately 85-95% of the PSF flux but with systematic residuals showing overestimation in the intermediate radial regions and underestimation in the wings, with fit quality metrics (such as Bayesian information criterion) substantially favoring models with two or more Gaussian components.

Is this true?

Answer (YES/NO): NO